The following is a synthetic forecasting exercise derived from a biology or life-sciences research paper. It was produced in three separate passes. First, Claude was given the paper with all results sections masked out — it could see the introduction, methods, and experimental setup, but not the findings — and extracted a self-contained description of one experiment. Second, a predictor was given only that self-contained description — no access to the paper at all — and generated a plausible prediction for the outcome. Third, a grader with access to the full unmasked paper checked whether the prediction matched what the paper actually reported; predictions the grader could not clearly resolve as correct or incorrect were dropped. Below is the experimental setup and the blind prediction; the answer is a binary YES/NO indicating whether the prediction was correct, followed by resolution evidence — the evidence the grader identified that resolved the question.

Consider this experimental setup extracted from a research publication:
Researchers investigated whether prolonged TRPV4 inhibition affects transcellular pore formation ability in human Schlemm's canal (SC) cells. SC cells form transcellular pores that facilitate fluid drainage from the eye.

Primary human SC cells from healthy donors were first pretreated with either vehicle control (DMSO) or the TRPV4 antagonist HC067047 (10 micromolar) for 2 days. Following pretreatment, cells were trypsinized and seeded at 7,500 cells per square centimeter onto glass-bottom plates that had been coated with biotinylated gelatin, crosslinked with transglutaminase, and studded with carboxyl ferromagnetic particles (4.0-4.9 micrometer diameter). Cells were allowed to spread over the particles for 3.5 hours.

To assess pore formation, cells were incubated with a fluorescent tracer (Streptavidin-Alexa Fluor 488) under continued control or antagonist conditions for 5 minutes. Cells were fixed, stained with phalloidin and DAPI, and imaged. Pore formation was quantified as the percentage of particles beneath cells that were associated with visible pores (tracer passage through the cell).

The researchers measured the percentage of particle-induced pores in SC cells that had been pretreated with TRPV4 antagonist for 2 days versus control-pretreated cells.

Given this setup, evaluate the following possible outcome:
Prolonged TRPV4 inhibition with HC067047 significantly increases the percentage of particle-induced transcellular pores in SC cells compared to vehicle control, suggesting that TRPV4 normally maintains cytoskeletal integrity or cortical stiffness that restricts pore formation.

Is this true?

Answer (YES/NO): YES